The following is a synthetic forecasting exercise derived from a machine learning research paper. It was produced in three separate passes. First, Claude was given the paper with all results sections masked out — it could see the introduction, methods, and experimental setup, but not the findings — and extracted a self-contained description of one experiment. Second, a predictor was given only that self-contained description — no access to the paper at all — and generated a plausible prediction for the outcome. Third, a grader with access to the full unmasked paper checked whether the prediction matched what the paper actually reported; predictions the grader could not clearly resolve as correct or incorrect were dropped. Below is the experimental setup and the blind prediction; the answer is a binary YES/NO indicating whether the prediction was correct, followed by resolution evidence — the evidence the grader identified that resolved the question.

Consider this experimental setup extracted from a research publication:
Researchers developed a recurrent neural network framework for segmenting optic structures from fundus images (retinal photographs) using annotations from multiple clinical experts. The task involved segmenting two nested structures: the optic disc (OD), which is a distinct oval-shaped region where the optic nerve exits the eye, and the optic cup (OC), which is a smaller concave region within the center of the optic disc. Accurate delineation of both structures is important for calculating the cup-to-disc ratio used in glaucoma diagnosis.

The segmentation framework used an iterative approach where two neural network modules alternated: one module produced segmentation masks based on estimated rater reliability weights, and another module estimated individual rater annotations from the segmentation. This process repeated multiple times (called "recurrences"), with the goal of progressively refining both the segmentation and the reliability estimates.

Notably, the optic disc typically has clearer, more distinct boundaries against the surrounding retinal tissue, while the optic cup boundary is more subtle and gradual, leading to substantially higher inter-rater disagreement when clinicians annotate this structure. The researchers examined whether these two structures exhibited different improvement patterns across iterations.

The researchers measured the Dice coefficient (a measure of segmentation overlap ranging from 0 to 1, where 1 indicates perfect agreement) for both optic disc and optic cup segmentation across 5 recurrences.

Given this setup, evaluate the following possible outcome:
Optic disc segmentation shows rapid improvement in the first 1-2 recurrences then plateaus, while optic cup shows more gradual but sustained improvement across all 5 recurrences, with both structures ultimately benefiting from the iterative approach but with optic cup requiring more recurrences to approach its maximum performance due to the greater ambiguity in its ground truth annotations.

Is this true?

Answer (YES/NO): NO